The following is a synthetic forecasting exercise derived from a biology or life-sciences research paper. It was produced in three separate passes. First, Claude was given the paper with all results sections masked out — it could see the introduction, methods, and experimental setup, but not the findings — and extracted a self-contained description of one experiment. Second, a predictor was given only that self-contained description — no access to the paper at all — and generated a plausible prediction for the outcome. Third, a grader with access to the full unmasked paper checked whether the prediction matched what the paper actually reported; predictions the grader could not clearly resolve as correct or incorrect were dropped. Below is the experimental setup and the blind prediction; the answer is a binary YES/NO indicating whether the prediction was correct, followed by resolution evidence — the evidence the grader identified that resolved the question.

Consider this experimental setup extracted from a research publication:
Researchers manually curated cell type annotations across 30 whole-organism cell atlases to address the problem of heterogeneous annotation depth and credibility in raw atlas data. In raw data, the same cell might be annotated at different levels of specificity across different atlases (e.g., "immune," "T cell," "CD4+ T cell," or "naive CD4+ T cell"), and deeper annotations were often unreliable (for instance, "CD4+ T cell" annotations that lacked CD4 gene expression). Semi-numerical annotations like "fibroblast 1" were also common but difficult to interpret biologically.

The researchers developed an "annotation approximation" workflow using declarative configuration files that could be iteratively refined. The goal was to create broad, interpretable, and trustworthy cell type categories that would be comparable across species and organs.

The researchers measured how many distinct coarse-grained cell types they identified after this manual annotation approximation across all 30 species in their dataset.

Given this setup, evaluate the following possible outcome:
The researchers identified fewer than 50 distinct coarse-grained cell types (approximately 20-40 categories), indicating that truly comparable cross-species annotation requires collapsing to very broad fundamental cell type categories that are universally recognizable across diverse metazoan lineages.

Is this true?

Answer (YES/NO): NO